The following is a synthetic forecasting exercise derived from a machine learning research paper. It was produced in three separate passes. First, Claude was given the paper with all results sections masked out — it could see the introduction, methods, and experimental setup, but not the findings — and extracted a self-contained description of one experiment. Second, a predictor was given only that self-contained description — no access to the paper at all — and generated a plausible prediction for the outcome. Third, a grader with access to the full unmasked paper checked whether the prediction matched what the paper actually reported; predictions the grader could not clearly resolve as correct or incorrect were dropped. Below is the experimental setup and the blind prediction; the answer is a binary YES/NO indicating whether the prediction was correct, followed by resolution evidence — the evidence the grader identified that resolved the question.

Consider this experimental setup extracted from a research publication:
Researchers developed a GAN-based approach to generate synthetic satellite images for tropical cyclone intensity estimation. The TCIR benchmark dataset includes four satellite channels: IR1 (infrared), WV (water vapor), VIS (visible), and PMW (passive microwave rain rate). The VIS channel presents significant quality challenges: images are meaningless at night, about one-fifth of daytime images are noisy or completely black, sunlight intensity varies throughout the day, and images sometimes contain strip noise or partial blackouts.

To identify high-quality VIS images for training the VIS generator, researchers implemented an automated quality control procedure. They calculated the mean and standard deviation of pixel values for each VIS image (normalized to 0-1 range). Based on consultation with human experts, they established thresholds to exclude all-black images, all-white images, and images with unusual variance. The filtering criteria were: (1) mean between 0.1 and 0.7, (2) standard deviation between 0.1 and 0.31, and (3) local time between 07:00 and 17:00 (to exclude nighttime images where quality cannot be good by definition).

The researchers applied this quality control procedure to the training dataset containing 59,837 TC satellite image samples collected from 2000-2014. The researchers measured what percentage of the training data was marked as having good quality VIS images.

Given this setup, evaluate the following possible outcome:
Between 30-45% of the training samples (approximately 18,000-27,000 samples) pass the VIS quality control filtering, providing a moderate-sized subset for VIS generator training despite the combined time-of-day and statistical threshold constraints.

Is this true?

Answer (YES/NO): NO